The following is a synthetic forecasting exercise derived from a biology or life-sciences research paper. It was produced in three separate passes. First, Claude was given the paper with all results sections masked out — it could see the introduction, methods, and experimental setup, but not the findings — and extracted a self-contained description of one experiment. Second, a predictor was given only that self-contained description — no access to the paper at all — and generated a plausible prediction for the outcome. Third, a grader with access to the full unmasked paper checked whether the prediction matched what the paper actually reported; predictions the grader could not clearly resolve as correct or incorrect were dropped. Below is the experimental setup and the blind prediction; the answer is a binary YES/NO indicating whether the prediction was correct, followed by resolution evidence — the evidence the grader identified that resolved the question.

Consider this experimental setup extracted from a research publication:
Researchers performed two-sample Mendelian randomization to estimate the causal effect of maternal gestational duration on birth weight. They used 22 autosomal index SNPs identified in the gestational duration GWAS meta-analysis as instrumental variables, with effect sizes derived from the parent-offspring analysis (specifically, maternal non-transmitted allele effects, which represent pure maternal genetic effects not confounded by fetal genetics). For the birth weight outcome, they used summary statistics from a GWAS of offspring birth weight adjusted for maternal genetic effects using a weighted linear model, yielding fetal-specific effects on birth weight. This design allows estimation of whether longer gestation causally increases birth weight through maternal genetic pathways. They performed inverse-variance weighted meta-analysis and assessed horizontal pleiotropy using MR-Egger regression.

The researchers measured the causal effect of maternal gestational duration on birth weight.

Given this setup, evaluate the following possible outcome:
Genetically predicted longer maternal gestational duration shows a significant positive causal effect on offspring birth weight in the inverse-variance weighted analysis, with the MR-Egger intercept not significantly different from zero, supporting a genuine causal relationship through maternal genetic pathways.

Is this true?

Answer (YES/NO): YES